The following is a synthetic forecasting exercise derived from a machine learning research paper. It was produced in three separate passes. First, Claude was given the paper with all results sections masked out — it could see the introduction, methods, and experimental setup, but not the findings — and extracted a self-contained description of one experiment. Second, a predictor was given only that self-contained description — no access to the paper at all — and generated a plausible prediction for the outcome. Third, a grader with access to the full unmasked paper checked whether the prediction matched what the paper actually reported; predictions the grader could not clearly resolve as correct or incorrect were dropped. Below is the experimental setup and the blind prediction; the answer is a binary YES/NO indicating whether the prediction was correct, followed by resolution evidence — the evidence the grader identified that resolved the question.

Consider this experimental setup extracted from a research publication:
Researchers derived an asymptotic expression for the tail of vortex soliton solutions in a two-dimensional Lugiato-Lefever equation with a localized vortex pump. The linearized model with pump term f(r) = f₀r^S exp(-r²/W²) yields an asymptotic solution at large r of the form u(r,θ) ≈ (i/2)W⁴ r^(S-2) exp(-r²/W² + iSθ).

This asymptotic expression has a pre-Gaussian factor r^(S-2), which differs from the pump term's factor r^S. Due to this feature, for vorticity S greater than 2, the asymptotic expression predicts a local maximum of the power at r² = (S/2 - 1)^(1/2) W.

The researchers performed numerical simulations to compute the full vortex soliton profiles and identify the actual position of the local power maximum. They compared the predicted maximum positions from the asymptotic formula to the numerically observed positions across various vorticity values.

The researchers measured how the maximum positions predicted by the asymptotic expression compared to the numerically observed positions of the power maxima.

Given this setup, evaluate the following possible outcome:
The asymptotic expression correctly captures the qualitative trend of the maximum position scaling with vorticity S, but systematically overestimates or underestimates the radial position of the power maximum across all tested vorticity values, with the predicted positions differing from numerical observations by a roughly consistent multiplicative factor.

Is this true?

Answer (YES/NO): YES